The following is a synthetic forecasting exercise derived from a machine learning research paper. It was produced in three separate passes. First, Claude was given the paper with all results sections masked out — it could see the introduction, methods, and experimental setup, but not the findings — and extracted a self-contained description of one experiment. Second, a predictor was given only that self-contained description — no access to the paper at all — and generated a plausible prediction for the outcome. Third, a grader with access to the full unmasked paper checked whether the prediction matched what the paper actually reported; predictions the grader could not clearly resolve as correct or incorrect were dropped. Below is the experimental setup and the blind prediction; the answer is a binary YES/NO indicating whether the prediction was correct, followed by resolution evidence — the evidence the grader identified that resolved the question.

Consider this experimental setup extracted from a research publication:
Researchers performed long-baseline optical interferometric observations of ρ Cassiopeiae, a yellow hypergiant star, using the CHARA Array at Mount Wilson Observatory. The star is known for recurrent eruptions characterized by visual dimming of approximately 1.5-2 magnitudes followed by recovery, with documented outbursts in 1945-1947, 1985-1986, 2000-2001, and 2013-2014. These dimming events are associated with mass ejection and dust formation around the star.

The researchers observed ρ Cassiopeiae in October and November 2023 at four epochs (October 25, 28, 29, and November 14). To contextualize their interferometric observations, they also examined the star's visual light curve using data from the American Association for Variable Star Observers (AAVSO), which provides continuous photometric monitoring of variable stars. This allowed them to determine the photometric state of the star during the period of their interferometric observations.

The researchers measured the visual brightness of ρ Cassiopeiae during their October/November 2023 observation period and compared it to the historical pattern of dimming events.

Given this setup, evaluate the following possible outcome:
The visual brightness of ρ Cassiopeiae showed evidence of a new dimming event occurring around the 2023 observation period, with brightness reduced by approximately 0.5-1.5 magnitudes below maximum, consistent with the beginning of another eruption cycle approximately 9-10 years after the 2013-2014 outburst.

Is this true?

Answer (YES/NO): NO